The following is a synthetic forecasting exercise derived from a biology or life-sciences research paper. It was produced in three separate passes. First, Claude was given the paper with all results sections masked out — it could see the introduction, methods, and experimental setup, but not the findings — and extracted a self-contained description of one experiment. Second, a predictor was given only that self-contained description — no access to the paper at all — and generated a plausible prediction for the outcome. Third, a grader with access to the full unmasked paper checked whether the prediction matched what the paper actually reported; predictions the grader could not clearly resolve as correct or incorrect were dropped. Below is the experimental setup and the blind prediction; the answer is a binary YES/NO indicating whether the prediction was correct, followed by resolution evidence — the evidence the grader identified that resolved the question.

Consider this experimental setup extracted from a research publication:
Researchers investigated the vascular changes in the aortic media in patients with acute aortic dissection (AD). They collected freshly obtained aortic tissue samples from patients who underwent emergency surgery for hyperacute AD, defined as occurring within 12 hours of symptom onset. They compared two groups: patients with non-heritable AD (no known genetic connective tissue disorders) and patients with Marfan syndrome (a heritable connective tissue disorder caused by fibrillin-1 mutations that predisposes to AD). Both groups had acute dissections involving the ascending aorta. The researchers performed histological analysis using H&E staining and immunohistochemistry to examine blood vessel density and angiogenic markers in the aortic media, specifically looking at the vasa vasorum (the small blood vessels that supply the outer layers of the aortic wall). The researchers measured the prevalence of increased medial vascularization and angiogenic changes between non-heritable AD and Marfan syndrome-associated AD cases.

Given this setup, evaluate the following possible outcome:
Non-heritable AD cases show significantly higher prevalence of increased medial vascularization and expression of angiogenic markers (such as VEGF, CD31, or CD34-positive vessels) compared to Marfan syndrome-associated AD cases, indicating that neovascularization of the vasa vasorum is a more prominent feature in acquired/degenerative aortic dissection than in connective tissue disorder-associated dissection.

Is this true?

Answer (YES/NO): NO